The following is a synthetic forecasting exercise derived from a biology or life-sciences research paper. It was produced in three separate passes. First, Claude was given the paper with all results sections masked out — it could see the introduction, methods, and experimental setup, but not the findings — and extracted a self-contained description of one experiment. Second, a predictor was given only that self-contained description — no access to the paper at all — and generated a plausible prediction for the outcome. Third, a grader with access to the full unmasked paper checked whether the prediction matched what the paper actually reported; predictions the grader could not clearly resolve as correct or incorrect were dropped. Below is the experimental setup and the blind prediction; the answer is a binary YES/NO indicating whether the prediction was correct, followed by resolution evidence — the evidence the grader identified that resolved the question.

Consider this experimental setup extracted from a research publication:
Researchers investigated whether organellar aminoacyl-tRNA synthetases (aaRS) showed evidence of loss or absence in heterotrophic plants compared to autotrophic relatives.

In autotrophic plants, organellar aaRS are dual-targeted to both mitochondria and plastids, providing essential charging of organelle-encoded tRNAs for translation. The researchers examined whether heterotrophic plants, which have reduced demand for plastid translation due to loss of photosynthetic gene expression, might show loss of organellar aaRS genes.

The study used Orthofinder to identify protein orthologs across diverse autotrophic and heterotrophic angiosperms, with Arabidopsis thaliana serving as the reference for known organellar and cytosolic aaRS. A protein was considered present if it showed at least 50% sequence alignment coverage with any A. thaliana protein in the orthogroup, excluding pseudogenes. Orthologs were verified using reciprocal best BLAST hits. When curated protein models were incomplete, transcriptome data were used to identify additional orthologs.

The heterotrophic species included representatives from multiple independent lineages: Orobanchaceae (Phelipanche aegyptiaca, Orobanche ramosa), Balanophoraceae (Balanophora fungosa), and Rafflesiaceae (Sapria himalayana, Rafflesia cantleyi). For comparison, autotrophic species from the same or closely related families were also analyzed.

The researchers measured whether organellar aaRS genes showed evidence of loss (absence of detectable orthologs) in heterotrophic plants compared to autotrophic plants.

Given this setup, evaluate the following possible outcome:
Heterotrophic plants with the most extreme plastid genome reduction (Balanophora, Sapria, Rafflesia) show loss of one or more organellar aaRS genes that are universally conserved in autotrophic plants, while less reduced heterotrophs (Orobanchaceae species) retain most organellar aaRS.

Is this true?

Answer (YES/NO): NO